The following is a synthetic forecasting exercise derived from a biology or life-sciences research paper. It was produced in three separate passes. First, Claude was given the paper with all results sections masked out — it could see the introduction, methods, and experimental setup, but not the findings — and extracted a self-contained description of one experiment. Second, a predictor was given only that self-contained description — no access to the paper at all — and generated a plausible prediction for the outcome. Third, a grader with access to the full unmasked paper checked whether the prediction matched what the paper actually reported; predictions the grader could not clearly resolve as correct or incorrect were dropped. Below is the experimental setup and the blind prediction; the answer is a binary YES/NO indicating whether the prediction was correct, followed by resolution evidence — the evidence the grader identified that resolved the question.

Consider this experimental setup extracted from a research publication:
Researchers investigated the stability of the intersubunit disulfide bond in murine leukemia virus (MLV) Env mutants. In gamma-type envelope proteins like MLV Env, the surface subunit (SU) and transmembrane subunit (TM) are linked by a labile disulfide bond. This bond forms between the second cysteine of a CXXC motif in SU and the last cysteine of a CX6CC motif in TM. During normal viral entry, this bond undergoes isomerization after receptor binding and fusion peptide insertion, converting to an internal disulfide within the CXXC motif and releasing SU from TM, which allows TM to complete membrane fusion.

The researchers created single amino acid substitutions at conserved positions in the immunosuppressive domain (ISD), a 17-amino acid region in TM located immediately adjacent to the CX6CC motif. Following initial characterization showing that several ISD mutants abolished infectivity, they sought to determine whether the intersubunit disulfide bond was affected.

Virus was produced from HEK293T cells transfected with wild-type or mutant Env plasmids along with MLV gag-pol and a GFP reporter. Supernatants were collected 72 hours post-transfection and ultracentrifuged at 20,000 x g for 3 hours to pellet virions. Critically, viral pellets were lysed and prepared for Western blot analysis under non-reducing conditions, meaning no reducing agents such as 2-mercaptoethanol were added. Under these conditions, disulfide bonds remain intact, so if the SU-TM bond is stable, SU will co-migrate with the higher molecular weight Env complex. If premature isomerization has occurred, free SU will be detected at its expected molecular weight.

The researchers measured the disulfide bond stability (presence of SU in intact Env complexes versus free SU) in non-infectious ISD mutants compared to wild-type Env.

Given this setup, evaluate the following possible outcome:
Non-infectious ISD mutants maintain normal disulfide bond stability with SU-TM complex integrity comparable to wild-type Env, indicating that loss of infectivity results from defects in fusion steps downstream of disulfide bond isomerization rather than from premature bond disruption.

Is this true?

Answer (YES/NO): NO